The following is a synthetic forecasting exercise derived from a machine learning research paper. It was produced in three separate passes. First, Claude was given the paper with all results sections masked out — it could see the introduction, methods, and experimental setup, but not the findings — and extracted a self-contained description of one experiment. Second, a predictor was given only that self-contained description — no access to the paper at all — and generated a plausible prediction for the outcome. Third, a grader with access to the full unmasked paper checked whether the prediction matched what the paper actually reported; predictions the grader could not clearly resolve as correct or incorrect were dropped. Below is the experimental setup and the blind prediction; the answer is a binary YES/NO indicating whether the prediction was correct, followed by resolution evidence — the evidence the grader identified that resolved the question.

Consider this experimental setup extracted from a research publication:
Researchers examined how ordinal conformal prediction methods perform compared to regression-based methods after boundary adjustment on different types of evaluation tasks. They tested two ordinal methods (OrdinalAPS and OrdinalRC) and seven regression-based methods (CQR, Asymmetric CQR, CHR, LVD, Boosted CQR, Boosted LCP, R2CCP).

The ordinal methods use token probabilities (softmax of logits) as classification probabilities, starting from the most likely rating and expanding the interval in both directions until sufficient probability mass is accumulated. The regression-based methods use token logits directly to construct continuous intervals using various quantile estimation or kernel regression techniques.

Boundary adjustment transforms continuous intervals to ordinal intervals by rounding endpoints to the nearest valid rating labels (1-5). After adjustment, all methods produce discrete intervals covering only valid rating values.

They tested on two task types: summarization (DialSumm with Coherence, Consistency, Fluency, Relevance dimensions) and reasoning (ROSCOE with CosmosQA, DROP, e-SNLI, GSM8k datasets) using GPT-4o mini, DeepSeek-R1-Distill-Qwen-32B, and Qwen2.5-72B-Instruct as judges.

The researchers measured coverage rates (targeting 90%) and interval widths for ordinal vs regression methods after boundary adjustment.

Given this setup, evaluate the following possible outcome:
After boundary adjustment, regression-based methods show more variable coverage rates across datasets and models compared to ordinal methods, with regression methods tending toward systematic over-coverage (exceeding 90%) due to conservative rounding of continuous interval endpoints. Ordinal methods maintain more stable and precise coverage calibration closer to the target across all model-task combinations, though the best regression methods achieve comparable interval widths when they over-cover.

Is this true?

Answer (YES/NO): NO